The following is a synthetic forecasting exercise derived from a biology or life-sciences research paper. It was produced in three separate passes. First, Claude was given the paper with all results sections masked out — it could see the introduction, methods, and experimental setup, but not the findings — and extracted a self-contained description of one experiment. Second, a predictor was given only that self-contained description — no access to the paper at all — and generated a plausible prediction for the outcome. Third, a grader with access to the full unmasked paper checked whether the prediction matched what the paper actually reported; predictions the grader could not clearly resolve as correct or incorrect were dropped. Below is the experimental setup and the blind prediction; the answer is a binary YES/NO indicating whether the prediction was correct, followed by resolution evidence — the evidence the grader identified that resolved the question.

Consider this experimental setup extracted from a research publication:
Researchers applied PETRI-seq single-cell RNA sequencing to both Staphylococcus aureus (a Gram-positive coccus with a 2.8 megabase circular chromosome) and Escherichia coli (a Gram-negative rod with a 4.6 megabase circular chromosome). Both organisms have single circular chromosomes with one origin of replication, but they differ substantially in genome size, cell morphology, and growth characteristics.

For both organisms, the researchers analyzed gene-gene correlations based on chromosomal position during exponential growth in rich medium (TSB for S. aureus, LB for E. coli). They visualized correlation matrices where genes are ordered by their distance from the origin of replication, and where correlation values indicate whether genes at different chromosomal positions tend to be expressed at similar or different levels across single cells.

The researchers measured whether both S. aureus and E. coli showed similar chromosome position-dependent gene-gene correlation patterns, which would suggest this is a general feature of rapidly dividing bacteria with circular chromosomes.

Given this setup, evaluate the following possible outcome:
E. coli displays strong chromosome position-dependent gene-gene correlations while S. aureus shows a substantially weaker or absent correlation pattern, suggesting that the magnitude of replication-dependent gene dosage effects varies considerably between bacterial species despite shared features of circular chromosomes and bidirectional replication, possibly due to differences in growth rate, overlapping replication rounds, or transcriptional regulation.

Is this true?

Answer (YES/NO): NO